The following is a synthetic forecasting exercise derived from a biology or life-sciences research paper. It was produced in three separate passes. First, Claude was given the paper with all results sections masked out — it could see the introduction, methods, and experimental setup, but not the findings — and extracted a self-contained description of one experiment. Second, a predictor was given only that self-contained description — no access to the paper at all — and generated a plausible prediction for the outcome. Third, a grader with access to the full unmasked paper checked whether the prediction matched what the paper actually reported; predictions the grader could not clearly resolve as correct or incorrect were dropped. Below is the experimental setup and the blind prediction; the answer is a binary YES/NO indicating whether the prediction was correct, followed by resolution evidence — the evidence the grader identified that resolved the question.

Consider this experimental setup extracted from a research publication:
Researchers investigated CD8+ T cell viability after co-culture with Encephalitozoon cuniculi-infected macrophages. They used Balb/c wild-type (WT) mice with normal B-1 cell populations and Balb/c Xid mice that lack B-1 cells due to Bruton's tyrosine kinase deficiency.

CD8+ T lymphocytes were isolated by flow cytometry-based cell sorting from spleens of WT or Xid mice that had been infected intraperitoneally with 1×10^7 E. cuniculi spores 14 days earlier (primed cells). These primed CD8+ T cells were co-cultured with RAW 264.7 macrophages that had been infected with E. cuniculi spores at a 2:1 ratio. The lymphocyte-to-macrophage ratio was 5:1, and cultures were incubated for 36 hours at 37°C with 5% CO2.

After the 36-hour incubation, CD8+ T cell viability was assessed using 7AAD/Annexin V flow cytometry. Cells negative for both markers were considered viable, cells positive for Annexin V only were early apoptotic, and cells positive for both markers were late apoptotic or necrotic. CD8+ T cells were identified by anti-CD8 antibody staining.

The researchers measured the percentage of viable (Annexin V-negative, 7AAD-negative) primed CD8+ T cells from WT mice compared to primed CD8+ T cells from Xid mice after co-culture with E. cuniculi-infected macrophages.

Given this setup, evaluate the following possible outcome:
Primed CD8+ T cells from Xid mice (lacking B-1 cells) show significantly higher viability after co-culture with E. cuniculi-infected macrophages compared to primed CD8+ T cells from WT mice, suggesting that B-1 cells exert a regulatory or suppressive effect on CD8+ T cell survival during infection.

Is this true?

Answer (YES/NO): NO